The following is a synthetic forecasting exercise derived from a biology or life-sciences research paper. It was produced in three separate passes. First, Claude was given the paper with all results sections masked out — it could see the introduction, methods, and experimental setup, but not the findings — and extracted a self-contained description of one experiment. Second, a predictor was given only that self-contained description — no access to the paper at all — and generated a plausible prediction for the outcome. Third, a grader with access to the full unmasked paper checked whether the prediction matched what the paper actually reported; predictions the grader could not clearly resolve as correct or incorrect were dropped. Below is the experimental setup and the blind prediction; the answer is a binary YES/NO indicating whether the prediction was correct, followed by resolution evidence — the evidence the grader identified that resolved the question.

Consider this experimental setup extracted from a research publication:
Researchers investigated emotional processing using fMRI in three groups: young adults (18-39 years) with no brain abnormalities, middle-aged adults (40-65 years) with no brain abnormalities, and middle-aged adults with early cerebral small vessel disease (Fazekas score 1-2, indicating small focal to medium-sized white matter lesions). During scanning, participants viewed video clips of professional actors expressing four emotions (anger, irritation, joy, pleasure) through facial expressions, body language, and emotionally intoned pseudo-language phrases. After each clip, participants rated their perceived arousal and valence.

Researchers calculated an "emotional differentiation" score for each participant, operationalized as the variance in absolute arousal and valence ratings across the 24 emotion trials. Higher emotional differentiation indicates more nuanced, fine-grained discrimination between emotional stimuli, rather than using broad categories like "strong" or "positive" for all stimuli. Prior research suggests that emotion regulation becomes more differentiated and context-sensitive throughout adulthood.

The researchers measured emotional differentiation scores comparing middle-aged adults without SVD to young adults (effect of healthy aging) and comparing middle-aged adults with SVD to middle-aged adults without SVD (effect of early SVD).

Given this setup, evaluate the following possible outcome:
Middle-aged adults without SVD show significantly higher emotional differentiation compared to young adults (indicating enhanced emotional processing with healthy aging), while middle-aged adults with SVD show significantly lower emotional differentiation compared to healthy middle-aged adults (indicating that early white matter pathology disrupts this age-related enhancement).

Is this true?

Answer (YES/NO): NO